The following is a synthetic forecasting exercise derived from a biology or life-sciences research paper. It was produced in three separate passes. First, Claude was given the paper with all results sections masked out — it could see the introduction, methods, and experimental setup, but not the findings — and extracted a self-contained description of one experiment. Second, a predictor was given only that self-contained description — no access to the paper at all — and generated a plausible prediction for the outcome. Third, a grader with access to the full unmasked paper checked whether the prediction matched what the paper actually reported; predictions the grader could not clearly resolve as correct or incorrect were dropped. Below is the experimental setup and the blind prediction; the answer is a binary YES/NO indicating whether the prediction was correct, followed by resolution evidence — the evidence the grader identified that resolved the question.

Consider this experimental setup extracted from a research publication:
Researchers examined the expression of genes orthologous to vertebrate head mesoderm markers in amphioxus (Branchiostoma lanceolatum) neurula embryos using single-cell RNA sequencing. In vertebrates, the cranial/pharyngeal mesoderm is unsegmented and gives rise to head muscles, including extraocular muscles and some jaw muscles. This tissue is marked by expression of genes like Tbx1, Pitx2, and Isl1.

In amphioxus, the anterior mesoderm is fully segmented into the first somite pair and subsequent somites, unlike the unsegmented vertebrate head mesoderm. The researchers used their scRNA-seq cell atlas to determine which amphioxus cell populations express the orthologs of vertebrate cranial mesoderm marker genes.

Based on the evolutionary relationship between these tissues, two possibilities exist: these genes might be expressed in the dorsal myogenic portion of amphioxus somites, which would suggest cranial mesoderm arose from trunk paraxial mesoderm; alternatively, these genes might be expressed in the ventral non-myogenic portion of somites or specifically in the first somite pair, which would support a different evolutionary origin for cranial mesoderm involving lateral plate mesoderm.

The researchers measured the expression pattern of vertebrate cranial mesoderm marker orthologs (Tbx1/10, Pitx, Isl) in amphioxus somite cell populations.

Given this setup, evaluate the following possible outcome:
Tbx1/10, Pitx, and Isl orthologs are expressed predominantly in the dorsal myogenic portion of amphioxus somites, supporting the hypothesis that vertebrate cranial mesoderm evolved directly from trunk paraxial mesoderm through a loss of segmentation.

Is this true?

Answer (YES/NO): NO